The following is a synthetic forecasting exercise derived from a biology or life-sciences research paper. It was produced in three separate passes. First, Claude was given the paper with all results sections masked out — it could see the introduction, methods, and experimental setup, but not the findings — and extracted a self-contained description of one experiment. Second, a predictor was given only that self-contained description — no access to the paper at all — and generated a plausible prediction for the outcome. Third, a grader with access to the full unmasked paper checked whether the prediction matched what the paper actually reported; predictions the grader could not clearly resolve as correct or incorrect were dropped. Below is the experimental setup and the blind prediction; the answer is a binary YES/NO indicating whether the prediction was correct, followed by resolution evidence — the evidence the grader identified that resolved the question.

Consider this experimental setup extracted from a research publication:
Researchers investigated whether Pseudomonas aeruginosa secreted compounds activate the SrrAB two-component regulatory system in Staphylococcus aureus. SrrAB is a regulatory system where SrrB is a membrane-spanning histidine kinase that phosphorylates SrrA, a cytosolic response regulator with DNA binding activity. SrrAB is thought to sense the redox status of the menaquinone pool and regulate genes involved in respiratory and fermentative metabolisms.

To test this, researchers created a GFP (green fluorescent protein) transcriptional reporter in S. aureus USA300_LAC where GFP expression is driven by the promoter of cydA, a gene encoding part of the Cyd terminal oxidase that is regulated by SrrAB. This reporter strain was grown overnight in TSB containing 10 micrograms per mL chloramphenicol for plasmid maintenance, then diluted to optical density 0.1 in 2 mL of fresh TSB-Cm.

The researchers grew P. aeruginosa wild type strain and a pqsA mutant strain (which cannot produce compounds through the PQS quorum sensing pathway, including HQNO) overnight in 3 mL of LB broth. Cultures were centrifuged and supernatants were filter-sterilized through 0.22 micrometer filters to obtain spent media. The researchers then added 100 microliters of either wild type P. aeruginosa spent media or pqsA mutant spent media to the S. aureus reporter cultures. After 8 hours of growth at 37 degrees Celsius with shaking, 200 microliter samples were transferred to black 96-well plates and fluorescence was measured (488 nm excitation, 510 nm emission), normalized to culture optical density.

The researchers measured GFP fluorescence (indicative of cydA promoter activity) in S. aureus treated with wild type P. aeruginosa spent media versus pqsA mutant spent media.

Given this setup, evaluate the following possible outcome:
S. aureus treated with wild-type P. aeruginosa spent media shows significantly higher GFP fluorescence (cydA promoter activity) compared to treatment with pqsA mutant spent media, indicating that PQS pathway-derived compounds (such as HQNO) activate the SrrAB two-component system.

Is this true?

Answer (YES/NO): YES